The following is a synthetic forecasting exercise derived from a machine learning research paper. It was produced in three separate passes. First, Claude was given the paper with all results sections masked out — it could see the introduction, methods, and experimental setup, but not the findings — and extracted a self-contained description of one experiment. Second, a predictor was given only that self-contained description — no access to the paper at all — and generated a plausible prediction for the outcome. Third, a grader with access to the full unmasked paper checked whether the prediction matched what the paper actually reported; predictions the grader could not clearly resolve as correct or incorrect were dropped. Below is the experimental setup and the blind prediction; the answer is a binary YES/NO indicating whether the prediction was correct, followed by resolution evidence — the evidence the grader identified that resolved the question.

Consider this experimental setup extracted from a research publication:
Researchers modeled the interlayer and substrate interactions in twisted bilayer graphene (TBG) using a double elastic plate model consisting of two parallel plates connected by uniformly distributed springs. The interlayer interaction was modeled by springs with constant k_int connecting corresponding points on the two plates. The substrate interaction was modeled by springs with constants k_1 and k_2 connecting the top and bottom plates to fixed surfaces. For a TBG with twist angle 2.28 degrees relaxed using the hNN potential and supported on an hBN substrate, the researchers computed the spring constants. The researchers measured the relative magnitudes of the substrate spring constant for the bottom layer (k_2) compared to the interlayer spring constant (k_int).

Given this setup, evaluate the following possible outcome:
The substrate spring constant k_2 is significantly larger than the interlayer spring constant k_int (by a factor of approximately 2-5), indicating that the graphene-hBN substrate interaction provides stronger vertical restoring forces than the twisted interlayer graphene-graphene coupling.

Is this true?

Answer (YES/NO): NO